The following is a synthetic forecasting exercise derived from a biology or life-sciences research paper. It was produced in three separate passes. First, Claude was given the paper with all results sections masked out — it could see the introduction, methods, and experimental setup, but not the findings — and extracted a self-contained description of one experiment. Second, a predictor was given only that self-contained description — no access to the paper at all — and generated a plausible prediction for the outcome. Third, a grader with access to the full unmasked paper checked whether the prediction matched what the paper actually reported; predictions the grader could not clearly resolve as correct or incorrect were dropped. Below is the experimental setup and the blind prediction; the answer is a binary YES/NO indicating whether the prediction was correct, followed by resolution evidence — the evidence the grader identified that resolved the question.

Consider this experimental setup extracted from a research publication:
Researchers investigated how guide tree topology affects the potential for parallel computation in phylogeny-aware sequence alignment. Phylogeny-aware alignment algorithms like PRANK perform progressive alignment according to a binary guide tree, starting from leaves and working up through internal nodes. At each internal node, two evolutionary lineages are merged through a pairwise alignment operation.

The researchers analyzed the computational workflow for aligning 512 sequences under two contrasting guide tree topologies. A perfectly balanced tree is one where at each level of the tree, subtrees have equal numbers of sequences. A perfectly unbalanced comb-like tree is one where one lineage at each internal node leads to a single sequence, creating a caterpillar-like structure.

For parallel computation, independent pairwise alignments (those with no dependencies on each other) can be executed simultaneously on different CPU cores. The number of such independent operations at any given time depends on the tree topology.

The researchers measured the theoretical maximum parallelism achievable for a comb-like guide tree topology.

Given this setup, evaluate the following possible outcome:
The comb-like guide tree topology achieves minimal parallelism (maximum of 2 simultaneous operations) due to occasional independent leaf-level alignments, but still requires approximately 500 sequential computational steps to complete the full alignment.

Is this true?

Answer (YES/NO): NO